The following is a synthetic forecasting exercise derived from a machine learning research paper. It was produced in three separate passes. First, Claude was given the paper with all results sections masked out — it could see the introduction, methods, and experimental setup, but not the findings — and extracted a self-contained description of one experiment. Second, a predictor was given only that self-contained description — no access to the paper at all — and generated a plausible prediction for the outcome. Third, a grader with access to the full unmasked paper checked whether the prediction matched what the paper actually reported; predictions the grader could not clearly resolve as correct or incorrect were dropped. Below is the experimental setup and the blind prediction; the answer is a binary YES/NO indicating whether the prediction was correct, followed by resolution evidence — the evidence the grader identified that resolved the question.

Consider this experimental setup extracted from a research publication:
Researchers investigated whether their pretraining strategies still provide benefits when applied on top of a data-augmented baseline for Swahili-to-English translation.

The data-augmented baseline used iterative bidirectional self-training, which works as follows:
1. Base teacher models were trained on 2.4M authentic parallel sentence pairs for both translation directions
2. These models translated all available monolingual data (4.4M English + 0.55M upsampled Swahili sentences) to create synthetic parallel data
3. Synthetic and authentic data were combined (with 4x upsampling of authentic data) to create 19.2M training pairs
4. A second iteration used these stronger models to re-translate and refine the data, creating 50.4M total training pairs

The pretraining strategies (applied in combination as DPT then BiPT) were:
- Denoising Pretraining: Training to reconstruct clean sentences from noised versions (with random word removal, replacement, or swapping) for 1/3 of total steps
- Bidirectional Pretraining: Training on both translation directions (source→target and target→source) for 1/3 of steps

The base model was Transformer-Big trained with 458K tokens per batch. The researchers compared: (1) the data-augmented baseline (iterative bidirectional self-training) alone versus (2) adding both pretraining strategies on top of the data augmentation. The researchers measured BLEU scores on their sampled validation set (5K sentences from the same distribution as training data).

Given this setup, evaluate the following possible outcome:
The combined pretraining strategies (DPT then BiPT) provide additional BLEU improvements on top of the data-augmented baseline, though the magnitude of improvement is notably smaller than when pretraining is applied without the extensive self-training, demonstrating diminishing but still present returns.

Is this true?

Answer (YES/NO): YES